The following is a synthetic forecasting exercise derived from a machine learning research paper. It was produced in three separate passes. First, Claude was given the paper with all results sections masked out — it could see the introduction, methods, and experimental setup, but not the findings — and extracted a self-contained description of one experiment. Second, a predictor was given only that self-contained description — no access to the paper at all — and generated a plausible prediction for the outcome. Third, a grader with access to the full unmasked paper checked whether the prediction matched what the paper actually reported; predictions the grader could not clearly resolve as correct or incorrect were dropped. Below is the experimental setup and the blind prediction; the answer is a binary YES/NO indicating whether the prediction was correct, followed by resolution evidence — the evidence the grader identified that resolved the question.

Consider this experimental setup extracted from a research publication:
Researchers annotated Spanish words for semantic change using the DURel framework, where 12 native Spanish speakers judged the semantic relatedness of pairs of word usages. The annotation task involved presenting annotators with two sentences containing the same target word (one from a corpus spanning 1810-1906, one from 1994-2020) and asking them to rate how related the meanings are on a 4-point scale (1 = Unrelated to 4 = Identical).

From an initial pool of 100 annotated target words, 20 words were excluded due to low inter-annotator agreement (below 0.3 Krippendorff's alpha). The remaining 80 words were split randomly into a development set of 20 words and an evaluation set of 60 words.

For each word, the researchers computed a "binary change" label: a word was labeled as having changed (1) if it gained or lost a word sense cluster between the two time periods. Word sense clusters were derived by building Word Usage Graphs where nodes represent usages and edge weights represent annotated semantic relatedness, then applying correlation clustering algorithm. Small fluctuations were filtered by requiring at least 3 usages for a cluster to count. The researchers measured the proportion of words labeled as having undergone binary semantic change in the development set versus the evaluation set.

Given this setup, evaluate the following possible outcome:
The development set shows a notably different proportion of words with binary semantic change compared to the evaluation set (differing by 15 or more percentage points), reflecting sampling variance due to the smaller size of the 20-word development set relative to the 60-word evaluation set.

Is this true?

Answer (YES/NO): NO